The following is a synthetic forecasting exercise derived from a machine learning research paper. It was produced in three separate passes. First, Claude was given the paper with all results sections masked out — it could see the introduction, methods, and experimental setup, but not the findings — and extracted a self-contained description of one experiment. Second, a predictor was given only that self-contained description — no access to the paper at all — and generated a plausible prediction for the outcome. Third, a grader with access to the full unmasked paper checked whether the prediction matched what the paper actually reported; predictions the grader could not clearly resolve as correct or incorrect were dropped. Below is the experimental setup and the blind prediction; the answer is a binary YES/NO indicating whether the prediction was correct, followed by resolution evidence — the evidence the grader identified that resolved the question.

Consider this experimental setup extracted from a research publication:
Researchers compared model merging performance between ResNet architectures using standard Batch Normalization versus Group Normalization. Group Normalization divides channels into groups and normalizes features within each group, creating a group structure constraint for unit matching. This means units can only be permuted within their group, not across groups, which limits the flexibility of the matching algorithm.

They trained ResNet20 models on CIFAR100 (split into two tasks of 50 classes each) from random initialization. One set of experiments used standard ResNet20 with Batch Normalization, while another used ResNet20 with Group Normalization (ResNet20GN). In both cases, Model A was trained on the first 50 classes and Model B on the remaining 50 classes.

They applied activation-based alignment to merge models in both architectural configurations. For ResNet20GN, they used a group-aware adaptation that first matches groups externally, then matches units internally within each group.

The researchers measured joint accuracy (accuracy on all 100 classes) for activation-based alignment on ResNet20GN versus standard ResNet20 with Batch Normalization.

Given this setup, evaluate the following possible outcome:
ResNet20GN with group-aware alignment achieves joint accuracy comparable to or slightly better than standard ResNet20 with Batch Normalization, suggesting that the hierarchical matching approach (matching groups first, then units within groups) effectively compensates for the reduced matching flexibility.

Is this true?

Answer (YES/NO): NO